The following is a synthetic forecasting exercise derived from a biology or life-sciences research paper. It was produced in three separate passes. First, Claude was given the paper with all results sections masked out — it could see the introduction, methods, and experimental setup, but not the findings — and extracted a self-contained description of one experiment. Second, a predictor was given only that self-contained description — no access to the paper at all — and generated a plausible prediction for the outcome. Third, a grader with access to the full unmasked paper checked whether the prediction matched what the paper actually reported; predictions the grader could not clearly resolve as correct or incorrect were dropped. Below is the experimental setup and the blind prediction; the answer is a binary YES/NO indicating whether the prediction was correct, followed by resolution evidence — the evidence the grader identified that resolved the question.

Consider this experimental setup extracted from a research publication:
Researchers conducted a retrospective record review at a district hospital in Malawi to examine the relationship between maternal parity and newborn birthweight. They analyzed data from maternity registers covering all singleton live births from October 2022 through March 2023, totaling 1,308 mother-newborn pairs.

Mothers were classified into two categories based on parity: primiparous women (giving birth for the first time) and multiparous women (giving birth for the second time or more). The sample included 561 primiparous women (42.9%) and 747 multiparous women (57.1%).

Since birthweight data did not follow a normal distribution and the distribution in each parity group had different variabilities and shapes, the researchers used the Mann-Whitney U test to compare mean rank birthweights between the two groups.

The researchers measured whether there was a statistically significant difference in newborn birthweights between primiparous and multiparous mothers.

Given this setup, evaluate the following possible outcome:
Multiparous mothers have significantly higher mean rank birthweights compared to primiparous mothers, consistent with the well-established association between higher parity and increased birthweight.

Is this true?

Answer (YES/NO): YES